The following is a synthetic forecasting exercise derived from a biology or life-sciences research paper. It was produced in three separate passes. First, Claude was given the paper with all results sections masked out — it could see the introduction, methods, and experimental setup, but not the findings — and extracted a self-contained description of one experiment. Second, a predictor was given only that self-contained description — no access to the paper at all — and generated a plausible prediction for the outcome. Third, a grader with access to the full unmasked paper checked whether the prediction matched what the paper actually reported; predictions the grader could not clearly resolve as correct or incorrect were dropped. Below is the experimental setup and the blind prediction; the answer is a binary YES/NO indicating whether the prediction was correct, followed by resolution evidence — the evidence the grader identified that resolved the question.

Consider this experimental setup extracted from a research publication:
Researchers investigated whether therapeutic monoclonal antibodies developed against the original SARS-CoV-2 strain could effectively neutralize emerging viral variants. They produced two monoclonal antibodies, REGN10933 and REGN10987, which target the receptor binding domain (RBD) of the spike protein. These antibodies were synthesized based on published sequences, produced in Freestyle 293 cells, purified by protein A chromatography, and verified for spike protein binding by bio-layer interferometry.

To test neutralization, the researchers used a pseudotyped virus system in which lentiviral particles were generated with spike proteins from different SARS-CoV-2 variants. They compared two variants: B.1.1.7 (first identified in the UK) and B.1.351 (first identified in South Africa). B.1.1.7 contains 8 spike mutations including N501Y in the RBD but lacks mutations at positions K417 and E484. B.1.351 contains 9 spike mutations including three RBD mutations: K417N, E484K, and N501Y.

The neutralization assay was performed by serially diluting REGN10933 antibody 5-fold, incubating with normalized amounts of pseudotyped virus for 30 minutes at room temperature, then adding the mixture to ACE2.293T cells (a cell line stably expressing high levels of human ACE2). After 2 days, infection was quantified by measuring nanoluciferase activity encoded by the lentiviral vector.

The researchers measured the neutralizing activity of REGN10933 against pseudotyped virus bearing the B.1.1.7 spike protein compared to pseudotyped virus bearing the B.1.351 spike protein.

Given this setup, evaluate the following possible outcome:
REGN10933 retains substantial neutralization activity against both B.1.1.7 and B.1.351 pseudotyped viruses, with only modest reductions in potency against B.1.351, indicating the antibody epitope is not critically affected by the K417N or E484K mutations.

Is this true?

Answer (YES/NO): NO